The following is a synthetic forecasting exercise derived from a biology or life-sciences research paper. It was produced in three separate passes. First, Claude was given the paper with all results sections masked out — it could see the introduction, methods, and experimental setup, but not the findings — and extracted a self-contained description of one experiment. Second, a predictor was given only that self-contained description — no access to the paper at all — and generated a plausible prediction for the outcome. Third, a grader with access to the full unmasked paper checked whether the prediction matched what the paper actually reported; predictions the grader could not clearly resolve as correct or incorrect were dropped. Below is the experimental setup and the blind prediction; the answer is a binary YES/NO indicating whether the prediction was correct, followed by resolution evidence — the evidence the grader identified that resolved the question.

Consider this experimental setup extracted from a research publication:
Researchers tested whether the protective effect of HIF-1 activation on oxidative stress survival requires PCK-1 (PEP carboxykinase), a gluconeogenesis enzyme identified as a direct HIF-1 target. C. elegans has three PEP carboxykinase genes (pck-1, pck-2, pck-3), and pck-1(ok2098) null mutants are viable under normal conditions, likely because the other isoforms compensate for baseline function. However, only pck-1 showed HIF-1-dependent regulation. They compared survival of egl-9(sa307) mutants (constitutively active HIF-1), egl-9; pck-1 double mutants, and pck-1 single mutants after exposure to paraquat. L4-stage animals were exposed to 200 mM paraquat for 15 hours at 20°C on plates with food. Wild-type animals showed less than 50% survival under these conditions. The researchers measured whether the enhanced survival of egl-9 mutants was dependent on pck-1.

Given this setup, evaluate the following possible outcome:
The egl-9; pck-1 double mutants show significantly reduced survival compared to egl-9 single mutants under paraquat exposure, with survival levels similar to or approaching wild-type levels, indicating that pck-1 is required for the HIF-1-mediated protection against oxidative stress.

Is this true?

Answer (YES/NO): YES